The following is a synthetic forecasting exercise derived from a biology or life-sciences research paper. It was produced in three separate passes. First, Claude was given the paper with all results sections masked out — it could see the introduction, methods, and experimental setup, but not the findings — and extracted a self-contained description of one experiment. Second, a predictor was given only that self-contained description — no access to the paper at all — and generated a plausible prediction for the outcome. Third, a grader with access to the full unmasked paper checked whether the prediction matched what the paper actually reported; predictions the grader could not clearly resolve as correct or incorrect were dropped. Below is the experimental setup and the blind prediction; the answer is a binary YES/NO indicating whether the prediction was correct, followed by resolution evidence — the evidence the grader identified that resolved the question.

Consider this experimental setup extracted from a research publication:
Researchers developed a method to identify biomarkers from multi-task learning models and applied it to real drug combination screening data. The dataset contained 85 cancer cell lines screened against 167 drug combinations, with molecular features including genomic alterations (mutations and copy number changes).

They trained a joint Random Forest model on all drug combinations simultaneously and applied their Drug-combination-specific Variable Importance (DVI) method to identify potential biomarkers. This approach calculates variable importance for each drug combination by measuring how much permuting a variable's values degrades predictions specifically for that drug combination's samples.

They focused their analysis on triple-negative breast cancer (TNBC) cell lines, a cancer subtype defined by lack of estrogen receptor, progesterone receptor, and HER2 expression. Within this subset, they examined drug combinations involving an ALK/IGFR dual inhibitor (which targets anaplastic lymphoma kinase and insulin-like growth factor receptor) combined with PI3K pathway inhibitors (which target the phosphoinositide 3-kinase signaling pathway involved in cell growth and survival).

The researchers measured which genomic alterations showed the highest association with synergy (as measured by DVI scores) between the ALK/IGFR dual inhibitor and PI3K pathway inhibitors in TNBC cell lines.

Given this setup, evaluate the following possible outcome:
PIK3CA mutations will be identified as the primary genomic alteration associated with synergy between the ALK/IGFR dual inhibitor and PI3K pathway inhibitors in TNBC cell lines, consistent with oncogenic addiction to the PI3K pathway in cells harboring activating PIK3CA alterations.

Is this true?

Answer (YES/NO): NO